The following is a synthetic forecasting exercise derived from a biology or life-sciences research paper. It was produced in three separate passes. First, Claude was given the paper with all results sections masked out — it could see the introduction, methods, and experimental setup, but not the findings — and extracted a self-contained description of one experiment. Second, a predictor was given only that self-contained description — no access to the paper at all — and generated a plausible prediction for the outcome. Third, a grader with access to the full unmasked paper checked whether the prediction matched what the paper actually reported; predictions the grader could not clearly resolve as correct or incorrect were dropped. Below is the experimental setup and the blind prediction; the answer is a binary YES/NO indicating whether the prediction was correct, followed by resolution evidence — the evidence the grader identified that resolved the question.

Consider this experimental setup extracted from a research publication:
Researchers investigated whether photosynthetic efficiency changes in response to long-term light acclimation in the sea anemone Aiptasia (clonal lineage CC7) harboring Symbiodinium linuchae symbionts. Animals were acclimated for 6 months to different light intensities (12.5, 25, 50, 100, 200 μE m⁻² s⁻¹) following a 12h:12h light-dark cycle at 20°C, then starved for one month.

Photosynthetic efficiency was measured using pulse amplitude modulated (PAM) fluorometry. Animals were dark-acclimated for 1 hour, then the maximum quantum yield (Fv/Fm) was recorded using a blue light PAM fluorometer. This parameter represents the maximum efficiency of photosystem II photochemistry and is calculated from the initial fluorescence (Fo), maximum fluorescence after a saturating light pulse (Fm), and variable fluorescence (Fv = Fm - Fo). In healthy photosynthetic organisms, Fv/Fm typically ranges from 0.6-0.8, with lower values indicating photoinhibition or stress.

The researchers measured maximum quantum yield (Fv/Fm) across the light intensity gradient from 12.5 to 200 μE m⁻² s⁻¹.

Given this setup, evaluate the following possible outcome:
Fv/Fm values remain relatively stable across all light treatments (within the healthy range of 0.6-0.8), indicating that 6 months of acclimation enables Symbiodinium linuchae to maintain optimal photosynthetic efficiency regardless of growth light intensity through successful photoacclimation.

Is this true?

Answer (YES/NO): NO